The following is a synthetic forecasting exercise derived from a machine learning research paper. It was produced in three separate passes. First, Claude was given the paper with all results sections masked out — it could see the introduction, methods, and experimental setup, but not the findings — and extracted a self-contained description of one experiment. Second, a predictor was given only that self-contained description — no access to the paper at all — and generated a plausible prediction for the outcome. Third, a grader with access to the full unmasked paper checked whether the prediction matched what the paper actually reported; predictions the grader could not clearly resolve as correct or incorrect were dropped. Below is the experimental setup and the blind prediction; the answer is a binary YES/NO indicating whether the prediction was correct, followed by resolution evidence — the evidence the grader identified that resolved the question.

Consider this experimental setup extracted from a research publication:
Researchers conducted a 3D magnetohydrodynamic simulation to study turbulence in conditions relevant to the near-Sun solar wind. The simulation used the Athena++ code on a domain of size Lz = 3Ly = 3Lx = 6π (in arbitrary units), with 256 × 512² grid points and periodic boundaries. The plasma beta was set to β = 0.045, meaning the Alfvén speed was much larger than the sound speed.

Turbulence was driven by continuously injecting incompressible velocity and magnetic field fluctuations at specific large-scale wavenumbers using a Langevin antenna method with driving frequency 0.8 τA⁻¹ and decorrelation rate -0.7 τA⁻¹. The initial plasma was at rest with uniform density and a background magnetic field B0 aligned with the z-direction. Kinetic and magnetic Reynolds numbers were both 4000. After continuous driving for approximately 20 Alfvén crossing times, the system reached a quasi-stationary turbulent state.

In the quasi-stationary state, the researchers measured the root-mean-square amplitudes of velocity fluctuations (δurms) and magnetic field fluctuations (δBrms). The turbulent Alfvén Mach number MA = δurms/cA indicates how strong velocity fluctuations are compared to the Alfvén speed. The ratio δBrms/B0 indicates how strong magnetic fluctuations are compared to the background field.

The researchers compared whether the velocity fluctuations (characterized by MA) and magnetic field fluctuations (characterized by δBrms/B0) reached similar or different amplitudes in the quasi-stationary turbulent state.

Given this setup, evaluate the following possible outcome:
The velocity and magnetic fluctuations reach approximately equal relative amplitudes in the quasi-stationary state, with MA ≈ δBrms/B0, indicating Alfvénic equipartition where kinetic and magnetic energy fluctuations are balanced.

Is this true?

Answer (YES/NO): YES